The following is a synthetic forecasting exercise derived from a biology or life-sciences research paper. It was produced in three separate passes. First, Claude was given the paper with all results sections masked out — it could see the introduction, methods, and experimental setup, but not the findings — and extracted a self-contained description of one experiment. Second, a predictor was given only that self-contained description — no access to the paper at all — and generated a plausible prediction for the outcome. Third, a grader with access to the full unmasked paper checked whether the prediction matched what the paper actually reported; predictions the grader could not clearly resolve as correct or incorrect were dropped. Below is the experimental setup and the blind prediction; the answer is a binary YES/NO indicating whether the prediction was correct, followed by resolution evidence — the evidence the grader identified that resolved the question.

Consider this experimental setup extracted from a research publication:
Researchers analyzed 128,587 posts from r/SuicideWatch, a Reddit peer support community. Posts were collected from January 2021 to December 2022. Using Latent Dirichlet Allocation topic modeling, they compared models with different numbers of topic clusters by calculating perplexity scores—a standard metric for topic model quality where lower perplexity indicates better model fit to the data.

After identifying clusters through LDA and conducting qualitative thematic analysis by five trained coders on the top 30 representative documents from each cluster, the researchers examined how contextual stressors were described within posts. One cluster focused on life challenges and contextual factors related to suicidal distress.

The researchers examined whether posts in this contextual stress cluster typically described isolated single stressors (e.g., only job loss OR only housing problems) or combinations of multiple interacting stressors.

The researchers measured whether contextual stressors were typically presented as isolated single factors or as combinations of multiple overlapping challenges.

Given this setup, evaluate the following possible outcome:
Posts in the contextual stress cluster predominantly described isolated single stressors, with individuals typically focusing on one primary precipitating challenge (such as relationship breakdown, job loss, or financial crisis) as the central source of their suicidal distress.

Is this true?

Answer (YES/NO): NO